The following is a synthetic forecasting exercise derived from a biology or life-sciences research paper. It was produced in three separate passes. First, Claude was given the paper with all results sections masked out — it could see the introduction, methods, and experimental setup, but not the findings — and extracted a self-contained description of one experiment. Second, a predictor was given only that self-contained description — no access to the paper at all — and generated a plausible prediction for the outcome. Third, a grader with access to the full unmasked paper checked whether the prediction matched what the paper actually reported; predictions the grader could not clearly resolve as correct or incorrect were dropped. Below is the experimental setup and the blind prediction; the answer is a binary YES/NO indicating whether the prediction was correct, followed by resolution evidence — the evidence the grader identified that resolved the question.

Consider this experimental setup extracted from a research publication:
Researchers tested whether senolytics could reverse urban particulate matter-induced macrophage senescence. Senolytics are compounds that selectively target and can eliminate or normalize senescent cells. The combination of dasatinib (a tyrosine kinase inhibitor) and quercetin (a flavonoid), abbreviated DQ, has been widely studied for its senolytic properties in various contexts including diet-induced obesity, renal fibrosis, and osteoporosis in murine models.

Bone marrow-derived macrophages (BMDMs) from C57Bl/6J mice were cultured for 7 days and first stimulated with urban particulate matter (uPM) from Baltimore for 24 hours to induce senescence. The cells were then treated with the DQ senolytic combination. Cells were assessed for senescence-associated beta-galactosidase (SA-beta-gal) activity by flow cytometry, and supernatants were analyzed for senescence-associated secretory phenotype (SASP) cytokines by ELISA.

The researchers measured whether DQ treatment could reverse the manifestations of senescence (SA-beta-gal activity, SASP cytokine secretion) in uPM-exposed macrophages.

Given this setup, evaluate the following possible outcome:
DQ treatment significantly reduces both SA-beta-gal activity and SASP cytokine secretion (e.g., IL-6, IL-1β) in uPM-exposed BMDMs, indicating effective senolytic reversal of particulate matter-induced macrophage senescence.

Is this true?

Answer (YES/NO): YES